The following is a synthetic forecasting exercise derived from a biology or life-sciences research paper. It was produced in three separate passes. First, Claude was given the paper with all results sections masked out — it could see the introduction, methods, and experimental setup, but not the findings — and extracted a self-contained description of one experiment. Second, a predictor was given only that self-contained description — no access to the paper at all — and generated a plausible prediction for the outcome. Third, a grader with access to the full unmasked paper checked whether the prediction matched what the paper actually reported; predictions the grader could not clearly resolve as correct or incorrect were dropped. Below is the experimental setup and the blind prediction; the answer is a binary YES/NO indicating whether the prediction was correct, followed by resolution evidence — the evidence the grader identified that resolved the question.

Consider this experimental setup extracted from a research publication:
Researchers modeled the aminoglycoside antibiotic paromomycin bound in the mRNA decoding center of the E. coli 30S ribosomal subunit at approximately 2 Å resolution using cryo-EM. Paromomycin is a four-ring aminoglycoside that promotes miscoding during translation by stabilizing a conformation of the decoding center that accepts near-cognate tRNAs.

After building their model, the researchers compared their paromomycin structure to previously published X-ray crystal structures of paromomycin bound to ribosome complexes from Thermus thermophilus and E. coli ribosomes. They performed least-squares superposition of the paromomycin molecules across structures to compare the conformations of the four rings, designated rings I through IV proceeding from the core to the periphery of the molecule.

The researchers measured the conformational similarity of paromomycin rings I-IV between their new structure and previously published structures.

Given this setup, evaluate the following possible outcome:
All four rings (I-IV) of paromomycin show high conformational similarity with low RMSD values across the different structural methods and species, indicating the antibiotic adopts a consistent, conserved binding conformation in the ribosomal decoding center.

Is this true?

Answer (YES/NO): NO